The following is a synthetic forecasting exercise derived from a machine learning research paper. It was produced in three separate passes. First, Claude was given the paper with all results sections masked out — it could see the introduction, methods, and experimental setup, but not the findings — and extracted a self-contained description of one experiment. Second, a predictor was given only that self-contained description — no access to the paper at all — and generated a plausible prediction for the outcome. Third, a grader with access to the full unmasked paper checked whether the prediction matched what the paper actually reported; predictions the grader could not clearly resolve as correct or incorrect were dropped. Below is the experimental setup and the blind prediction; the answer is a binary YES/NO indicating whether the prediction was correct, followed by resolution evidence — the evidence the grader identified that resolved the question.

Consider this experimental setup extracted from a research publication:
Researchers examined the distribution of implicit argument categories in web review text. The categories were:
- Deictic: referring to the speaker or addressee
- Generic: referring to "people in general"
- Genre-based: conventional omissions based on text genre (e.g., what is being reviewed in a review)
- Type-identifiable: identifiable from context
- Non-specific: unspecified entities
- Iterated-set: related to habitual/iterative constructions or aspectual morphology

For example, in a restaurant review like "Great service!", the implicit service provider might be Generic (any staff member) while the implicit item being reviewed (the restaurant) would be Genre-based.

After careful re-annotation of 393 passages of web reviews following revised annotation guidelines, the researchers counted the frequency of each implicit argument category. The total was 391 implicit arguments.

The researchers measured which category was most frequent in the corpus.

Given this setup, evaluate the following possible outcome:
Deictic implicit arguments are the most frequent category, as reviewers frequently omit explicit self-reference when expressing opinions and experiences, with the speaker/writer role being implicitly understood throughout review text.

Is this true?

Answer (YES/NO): NO